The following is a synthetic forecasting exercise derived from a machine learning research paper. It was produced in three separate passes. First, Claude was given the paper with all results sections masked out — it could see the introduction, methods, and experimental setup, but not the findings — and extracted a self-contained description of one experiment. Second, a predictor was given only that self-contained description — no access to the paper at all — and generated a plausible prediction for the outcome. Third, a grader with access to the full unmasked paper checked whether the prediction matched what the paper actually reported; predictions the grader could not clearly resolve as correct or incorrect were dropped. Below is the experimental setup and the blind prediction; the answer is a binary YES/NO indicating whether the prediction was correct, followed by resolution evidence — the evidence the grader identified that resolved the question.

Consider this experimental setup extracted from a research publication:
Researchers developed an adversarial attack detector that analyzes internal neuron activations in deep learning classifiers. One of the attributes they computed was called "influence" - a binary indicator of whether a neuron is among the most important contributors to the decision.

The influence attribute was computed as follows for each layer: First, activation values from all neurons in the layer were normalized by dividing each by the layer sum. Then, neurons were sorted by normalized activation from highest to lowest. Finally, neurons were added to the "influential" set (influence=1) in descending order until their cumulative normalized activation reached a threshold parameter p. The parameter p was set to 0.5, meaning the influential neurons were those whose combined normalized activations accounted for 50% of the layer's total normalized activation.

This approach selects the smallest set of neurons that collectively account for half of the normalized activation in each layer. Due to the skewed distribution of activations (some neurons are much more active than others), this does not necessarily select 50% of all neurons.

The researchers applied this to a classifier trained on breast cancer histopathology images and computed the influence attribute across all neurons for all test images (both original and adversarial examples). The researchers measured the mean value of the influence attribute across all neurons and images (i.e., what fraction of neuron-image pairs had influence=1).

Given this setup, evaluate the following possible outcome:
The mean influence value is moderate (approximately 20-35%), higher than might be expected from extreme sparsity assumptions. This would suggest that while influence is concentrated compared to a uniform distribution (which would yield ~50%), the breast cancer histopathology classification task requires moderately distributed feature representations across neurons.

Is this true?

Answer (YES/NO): NO